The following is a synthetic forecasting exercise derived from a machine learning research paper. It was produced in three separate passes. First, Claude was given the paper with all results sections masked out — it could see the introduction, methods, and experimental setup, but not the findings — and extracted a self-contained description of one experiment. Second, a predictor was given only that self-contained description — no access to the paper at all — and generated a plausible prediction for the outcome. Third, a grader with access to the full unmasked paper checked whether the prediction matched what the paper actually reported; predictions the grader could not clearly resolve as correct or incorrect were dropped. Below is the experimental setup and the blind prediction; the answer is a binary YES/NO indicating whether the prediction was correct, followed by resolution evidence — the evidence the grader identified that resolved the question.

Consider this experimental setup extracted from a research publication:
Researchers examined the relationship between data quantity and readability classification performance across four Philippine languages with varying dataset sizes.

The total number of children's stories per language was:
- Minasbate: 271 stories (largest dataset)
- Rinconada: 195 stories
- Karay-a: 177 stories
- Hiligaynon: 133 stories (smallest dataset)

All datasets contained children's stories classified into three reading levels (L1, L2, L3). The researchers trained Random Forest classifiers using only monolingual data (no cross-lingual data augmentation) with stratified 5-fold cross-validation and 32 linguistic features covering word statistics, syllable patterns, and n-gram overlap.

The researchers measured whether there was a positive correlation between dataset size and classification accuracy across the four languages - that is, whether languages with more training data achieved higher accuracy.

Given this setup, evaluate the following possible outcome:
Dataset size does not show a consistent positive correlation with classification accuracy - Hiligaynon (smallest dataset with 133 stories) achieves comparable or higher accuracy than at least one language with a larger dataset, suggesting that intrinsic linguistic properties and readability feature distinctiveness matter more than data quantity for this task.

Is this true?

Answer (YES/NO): YES